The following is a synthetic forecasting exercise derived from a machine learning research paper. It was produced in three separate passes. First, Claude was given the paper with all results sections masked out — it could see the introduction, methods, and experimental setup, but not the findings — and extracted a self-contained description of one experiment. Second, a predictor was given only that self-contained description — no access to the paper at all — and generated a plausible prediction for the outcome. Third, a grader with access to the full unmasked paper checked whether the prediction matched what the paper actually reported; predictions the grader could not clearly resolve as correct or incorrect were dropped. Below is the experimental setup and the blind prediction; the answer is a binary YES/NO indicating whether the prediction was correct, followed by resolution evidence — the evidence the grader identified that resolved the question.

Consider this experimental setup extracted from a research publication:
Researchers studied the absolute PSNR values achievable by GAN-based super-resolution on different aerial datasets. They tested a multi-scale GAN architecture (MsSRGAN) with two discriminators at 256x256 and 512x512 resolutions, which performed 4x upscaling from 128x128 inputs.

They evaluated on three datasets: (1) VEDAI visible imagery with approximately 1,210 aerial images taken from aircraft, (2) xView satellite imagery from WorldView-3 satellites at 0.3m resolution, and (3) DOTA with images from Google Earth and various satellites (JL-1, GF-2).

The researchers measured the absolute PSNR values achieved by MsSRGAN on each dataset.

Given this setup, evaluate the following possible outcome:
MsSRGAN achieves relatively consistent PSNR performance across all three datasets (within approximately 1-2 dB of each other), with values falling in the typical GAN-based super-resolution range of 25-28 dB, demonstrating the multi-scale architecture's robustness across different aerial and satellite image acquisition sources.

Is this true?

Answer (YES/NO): NO